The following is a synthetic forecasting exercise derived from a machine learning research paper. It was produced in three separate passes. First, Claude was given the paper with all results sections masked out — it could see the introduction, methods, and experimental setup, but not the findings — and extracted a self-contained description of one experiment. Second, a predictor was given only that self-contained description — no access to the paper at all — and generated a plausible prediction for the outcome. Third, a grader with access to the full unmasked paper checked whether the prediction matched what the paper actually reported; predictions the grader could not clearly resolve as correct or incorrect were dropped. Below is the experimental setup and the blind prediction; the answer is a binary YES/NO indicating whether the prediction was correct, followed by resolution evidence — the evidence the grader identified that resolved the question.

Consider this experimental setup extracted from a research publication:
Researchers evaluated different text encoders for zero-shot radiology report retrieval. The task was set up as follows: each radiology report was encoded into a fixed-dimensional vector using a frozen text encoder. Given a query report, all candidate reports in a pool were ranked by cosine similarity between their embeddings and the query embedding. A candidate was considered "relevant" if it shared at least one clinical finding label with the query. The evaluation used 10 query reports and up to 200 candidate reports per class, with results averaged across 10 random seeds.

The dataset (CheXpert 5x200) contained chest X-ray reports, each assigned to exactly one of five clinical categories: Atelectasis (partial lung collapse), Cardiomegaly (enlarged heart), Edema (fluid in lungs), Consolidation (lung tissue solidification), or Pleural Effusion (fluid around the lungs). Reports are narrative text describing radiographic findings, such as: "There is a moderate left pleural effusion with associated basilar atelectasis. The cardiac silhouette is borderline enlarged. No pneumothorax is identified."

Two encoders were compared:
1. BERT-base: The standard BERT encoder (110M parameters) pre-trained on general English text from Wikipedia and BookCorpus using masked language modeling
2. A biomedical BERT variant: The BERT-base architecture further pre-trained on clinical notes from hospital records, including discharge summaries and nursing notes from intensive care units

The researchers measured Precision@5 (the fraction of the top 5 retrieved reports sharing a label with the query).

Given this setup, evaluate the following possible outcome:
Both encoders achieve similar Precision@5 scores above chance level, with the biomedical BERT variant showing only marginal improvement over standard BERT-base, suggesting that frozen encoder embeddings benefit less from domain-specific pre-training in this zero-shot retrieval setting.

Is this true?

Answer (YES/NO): NO